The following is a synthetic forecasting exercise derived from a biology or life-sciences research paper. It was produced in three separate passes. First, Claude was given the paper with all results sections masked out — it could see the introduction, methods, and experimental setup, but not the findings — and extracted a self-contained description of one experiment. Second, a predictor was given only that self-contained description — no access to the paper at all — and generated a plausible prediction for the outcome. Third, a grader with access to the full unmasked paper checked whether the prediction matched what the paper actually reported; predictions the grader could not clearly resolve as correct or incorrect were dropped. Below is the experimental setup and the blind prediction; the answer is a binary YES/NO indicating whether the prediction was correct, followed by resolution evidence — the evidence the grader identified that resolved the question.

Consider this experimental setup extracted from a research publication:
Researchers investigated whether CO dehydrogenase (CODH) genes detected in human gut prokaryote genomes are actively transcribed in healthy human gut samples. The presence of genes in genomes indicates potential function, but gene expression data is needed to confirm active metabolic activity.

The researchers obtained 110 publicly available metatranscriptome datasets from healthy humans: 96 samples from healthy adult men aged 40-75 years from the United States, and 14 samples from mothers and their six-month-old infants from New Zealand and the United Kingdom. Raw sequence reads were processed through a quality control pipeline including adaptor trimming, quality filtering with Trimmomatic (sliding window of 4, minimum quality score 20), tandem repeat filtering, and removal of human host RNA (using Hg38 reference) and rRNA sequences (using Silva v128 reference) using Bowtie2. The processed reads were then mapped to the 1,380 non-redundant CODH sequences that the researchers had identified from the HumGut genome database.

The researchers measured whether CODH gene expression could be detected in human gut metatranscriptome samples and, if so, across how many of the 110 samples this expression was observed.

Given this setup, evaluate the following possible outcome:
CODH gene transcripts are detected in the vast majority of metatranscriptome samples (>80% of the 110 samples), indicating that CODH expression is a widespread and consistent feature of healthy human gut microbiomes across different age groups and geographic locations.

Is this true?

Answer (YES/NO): YES